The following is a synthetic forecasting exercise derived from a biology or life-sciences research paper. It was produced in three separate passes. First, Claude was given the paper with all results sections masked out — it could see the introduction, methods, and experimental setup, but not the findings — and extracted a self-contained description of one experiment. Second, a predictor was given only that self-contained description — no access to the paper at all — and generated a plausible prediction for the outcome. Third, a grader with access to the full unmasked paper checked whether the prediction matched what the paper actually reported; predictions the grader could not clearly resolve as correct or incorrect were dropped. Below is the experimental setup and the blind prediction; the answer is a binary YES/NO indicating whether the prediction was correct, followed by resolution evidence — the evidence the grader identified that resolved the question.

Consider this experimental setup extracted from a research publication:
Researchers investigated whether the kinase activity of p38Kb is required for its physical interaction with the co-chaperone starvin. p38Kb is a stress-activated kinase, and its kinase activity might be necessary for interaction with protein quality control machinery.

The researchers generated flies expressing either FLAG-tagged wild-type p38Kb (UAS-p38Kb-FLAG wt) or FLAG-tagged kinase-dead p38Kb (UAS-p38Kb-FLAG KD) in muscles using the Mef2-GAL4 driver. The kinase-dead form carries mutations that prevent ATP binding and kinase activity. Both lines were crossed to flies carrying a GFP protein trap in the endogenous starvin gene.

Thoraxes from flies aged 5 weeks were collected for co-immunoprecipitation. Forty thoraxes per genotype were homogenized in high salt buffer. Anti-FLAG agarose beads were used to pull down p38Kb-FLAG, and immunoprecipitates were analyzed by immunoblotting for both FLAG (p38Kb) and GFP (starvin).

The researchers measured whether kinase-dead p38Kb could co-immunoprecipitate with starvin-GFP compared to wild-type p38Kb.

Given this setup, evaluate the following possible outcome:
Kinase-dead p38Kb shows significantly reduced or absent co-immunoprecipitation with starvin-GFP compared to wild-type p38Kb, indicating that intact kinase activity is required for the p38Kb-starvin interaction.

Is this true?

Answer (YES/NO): NO